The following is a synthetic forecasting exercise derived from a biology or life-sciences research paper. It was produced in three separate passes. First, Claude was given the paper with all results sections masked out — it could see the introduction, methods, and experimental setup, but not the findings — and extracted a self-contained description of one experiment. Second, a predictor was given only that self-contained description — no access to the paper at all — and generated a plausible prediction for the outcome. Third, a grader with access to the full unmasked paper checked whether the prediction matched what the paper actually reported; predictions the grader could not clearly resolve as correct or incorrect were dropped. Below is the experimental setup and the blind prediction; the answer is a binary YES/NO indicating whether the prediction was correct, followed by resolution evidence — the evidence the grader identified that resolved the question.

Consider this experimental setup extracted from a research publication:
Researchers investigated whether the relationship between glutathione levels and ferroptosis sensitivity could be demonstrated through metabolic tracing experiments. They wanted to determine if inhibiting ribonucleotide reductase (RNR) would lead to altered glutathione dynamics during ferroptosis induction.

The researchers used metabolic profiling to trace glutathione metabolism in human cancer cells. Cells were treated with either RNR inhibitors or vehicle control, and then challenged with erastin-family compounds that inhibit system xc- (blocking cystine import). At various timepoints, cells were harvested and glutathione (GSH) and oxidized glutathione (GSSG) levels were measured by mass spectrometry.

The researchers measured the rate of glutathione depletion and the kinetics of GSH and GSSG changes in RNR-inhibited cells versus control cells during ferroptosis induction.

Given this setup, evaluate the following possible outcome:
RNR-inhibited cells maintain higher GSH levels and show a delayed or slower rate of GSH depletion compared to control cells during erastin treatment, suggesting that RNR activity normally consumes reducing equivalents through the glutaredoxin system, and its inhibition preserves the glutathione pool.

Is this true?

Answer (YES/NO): YES